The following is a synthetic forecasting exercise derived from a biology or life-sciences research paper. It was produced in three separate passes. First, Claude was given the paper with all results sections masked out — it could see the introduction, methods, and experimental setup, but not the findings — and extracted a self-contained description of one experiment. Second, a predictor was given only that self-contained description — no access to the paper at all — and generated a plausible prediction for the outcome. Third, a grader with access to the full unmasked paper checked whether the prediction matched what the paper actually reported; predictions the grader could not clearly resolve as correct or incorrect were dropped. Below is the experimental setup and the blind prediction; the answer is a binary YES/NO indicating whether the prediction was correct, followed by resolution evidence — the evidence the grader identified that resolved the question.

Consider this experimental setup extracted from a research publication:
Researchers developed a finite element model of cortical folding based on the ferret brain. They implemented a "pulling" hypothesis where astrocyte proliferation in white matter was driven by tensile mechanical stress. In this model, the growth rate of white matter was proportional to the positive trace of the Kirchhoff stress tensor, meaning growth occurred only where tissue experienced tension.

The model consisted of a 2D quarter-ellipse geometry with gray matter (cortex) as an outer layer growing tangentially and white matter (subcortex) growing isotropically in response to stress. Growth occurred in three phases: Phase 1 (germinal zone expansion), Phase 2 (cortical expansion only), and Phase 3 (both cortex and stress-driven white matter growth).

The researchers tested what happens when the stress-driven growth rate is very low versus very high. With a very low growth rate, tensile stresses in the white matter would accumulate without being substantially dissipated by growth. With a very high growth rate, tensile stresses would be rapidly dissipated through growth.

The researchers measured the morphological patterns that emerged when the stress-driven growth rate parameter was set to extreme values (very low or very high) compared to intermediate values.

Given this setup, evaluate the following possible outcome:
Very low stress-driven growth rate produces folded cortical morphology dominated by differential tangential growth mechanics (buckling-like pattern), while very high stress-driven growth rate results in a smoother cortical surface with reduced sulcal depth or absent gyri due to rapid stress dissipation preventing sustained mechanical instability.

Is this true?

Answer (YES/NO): YES